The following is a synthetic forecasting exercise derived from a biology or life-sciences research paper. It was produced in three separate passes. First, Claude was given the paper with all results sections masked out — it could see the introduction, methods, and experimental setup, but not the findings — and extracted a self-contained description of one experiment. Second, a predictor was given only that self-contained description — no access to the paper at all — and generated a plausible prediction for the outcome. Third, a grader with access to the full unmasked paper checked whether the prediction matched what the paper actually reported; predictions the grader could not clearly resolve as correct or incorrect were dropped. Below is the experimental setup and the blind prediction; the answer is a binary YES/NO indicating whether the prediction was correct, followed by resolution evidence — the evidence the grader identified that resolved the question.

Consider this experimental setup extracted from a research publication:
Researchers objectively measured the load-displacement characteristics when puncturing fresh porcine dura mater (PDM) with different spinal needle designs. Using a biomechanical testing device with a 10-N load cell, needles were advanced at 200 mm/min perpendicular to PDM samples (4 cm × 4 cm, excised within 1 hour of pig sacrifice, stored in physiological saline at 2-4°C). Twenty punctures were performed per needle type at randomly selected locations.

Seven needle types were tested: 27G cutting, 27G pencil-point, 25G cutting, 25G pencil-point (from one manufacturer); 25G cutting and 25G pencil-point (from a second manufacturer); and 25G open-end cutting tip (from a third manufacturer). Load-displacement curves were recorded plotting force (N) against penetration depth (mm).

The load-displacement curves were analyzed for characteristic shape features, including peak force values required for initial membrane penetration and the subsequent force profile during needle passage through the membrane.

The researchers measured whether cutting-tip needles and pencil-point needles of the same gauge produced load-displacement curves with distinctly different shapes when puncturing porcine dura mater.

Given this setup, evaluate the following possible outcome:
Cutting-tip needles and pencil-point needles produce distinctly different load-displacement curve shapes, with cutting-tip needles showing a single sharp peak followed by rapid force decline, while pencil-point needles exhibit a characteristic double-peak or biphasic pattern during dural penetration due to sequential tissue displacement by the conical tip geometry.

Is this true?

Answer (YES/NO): NO